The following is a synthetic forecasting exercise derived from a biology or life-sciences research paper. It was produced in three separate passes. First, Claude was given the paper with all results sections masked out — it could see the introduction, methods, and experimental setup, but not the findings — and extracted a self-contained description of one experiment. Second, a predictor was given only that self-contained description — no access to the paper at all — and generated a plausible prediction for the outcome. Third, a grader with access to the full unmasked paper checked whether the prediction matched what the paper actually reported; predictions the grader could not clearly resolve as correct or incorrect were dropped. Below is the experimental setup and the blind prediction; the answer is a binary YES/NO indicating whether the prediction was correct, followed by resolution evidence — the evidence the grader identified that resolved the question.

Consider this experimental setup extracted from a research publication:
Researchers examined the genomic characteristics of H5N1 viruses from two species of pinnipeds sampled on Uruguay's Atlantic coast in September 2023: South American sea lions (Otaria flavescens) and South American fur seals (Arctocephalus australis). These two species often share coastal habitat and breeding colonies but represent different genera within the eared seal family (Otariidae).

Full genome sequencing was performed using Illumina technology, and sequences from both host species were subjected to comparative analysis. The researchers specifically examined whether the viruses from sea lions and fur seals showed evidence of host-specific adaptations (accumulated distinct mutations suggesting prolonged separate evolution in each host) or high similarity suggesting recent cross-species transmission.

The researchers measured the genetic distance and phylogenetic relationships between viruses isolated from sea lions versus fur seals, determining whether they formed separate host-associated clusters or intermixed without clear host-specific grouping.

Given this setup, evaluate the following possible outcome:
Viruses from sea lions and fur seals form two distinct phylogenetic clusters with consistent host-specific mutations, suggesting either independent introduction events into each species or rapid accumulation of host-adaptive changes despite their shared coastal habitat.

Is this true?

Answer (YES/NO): NO